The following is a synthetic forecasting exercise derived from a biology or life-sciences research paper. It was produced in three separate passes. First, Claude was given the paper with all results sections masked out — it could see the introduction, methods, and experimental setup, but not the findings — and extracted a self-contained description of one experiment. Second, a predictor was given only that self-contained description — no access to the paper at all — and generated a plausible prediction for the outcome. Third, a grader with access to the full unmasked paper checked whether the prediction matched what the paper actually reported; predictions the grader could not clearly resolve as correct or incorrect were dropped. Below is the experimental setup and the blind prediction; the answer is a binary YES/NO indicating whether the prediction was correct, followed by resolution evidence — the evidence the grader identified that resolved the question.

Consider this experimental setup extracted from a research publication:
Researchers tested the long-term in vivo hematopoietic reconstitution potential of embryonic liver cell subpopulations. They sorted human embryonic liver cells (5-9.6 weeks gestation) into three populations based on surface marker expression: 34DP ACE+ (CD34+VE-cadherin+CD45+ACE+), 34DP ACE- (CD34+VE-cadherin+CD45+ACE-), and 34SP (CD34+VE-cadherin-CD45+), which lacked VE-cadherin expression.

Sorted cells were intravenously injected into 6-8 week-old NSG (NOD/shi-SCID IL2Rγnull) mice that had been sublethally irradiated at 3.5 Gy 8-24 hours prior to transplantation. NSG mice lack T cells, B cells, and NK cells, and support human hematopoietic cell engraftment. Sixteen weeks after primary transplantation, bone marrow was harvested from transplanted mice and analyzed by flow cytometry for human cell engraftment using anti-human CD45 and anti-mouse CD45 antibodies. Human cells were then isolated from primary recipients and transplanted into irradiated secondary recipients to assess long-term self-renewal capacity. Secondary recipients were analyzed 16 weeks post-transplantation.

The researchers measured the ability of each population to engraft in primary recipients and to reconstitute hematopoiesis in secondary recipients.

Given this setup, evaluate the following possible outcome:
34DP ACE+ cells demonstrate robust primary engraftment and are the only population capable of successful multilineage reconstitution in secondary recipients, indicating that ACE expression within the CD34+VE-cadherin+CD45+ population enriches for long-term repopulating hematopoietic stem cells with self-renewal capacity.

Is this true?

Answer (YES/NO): YES